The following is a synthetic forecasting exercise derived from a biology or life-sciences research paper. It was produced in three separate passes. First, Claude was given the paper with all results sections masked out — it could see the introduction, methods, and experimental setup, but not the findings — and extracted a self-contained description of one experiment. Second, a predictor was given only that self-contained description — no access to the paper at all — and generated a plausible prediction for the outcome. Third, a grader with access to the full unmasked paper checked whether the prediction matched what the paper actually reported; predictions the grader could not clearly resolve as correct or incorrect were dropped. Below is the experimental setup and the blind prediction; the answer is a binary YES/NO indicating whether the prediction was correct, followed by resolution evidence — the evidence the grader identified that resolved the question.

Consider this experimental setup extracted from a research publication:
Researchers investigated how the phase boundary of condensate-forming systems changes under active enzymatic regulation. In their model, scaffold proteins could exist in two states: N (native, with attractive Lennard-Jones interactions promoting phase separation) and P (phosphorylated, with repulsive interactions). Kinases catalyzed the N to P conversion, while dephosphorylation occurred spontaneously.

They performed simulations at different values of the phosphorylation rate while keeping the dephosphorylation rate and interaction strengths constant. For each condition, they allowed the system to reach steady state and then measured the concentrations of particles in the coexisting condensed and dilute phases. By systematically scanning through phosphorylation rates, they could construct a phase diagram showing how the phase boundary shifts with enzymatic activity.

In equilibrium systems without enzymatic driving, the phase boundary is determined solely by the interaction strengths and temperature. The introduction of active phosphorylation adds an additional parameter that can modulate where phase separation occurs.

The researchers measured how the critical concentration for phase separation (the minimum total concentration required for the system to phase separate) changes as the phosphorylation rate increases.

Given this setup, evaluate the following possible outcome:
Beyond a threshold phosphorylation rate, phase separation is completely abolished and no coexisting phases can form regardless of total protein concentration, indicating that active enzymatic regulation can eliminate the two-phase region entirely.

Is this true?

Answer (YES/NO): YES